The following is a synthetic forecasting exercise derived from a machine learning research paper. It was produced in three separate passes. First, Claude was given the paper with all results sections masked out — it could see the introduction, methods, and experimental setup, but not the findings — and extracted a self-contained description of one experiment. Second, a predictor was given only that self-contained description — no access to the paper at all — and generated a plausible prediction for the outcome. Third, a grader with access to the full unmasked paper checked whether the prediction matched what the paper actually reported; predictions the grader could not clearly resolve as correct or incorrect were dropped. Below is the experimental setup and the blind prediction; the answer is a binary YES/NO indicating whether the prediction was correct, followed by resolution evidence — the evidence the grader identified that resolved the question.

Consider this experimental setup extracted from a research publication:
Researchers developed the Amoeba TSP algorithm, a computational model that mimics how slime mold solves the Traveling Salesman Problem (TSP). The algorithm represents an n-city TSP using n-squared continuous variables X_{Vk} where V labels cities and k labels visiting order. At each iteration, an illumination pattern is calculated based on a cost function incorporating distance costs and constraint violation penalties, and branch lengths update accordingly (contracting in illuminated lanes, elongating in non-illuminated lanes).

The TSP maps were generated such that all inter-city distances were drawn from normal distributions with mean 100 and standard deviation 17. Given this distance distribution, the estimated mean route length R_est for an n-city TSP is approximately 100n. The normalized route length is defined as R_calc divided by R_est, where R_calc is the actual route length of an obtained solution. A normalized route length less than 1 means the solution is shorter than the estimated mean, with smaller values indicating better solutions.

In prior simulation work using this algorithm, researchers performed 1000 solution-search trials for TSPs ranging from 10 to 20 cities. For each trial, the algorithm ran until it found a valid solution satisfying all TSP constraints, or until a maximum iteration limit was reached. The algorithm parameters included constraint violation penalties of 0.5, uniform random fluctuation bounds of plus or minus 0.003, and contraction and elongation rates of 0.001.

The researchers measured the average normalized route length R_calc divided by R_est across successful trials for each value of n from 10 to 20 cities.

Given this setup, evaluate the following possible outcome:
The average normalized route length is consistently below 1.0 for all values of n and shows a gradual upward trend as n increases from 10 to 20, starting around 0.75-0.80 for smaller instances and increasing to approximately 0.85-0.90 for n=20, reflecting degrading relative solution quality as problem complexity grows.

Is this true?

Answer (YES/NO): NO